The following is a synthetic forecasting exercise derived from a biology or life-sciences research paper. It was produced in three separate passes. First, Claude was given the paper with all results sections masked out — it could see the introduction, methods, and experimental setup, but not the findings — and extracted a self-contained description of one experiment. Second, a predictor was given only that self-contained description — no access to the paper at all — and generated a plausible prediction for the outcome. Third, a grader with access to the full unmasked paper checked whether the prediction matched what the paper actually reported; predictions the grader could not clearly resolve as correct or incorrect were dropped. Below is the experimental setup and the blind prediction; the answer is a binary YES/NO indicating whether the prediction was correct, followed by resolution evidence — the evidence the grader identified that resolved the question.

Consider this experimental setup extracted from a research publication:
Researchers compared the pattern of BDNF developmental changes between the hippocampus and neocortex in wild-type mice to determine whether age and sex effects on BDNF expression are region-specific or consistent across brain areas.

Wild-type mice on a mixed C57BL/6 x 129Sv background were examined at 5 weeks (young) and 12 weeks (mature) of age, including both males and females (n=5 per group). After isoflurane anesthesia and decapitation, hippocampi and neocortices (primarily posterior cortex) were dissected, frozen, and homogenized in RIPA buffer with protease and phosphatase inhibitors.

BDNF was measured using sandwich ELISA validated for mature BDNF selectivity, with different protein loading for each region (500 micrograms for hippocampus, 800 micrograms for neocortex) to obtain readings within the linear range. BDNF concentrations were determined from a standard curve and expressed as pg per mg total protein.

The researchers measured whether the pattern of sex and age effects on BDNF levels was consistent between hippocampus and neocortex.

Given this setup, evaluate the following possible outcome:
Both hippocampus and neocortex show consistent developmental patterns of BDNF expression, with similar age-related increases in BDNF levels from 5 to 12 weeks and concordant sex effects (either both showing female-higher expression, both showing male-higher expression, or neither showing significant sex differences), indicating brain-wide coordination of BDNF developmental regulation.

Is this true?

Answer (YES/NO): NO